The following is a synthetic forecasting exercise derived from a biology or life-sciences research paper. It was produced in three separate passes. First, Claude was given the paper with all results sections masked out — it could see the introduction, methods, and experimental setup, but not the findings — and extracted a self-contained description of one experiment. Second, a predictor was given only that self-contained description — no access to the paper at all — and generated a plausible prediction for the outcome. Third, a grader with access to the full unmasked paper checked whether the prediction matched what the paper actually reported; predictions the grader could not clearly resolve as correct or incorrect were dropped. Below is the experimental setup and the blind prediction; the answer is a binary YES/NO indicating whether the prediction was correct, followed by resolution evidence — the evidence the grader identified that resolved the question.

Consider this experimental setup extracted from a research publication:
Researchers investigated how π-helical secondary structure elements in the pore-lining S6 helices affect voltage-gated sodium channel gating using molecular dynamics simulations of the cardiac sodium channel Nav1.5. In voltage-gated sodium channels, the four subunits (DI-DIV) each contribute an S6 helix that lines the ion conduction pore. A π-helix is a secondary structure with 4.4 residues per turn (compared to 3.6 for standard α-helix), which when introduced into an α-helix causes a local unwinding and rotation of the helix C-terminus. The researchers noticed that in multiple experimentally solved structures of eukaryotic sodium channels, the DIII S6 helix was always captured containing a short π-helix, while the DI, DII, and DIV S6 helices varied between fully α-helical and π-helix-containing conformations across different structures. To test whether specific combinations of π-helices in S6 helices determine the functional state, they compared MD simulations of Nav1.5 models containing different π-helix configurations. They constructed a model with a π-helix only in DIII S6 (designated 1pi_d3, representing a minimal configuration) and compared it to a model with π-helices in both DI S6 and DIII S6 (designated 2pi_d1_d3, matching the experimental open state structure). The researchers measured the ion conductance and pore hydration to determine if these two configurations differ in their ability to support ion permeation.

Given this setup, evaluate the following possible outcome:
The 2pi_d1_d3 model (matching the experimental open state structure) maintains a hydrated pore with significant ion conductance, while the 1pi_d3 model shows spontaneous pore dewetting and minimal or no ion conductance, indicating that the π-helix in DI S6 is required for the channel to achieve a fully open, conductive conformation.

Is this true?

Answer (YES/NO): YES